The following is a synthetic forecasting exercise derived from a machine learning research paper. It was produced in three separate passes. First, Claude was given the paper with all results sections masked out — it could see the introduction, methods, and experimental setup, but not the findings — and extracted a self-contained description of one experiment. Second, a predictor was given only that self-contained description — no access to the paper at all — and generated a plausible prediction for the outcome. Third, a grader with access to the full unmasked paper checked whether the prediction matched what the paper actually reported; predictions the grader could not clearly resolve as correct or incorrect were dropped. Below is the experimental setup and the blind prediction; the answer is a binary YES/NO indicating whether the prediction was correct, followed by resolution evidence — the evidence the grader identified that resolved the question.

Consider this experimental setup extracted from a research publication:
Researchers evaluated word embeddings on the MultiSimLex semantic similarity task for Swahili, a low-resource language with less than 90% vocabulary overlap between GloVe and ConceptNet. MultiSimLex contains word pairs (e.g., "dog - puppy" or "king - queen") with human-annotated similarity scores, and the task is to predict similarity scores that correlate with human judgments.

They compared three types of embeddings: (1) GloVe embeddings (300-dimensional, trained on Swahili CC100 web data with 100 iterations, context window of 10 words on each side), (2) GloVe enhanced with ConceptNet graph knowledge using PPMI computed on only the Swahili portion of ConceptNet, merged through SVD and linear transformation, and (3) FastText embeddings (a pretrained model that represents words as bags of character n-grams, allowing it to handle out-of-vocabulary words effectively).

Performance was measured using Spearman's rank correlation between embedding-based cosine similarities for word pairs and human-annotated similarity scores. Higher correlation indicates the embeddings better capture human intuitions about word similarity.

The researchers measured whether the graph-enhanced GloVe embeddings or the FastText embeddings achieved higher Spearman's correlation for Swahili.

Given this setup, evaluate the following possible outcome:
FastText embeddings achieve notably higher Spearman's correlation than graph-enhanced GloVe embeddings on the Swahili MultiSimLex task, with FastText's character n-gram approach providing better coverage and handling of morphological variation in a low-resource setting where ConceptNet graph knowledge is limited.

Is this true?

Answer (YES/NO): YES